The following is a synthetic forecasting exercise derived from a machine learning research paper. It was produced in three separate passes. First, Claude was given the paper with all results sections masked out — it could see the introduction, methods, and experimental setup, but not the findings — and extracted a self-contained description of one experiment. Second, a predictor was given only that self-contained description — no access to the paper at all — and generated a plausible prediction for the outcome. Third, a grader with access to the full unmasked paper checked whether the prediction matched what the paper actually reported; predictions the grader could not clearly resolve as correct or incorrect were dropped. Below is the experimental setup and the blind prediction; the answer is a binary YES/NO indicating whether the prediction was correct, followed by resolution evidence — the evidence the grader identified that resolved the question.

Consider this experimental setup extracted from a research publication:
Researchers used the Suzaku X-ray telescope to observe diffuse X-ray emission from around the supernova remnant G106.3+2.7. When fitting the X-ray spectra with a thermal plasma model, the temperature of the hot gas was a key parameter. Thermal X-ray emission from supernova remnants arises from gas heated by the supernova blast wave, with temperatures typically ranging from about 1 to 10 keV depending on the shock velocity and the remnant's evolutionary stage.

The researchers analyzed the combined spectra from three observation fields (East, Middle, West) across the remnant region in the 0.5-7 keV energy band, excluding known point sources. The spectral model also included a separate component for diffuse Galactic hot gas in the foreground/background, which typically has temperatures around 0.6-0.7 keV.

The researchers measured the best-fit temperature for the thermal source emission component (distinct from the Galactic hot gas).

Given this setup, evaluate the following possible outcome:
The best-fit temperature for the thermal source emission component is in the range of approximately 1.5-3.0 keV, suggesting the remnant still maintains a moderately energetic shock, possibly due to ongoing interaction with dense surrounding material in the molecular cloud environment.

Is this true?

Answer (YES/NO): NO